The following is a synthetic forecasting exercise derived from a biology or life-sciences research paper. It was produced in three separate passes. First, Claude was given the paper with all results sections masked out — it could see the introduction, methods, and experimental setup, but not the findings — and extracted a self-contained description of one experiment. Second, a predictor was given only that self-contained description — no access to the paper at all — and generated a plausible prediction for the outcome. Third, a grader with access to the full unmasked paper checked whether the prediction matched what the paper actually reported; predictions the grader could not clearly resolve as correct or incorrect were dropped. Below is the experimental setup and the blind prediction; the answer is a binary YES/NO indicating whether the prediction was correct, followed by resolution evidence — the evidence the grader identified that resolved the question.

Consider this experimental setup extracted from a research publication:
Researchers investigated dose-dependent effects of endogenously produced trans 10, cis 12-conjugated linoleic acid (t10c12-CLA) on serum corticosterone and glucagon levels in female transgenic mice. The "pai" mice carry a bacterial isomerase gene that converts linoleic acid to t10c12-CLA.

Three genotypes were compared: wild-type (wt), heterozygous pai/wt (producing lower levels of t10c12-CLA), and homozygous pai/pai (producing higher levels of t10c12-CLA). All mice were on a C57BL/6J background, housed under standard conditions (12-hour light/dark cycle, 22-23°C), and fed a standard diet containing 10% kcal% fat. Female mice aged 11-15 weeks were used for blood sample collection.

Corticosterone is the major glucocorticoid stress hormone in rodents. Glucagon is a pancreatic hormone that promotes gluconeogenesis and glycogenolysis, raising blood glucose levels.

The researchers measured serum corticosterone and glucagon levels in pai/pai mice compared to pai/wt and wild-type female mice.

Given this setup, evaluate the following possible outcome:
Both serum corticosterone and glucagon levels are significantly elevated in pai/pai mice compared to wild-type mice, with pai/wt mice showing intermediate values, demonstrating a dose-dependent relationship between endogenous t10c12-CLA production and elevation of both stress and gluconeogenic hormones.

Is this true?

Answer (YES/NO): NO